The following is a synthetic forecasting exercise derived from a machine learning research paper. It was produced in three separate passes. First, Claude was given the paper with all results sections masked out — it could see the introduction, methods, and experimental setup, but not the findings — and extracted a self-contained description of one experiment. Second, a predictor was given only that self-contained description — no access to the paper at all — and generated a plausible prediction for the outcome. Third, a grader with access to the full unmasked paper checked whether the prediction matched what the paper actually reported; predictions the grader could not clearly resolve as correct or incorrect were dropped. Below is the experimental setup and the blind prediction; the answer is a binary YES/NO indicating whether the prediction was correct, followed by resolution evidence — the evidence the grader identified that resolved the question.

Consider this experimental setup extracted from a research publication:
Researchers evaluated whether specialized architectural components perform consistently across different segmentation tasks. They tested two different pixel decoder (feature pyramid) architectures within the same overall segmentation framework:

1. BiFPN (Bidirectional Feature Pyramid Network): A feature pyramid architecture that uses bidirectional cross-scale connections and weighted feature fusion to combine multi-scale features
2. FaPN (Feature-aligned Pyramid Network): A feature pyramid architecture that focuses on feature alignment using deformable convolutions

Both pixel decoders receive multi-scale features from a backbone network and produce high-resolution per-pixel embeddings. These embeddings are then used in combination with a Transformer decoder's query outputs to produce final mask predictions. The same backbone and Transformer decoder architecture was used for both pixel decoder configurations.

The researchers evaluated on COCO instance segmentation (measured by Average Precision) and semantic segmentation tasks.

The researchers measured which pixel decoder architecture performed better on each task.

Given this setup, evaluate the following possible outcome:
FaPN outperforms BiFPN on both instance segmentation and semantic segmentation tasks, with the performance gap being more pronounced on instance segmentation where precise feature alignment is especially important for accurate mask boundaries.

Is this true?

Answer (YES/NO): NO